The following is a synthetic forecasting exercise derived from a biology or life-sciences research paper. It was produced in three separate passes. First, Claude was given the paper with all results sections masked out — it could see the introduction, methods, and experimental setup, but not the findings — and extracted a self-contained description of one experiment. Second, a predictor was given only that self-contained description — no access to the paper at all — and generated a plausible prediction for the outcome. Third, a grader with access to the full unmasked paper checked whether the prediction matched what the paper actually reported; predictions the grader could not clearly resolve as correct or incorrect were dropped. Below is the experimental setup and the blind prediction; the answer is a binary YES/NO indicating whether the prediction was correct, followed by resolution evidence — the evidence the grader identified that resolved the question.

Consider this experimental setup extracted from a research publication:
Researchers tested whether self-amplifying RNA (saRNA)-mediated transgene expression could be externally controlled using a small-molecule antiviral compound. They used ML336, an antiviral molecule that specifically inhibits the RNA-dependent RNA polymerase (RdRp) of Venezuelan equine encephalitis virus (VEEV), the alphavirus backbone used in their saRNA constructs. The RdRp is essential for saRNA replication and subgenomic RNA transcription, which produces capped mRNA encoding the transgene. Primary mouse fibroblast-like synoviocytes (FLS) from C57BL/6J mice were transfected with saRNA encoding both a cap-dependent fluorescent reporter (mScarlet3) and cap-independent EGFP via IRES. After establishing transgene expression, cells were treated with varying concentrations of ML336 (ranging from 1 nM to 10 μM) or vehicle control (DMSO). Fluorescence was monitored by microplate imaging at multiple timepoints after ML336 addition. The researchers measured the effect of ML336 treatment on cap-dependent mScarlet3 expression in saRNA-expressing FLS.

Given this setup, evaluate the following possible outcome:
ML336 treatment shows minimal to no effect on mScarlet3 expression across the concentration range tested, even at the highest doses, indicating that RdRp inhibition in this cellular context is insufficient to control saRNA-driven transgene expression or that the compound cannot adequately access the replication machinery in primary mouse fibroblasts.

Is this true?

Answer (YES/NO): NO